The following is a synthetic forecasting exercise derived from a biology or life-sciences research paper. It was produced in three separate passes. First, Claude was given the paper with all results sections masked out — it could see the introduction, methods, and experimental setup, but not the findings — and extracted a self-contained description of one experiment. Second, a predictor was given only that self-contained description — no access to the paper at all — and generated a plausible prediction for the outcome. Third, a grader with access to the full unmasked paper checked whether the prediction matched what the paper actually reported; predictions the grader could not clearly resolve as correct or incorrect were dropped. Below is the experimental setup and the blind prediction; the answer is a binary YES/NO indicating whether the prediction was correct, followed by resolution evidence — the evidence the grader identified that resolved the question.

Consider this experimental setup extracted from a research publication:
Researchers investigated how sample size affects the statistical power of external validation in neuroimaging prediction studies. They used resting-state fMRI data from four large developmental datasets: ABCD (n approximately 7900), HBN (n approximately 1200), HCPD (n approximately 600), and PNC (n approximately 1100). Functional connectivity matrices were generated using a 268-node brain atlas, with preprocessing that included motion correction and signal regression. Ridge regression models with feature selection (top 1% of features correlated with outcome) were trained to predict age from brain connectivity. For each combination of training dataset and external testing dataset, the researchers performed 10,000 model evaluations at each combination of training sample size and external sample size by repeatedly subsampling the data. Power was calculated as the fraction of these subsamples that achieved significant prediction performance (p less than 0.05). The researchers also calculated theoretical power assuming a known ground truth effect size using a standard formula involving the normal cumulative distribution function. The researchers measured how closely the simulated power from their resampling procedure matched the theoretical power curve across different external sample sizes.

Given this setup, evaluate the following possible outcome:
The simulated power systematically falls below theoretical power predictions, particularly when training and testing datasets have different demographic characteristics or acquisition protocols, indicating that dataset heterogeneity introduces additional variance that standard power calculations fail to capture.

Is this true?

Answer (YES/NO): NO